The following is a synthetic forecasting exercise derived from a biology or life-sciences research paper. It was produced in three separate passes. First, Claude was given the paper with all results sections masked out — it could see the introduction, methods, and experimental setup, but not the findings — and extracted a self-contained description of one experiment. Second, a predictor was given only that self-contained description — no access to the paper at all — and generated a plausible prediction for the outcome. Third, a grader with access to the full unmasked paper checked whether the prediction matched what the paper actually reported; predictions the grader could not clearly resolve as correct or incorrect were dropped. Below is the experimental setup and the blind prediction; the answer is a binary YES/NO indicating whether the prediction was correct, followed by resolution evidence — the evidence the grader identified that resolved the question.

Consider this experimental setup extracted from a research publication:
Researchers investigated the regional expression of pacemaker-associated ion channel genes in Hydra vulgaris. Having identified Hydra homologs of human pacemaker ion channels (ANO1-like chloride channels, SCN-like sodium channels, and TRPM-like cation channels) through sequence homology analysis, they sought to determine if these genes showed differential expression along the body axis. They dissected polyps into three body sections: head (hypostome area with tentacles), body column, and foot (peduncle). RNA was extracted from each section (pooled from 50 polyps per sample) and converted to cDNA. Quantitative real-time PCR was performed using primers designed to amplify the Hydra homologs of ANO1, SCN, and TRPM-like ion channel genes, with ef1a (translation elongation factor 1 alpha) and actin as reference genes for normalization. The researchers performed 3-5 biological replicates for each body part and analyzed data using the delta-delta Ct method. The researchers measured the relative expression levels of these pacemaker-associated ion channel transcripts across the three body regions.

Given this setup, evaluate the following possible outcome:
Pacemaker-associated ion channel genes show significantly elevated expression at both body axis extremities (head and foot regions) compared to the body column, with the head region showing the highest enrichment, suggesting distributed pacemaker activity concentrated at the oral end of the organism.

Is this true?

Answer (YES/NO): NO